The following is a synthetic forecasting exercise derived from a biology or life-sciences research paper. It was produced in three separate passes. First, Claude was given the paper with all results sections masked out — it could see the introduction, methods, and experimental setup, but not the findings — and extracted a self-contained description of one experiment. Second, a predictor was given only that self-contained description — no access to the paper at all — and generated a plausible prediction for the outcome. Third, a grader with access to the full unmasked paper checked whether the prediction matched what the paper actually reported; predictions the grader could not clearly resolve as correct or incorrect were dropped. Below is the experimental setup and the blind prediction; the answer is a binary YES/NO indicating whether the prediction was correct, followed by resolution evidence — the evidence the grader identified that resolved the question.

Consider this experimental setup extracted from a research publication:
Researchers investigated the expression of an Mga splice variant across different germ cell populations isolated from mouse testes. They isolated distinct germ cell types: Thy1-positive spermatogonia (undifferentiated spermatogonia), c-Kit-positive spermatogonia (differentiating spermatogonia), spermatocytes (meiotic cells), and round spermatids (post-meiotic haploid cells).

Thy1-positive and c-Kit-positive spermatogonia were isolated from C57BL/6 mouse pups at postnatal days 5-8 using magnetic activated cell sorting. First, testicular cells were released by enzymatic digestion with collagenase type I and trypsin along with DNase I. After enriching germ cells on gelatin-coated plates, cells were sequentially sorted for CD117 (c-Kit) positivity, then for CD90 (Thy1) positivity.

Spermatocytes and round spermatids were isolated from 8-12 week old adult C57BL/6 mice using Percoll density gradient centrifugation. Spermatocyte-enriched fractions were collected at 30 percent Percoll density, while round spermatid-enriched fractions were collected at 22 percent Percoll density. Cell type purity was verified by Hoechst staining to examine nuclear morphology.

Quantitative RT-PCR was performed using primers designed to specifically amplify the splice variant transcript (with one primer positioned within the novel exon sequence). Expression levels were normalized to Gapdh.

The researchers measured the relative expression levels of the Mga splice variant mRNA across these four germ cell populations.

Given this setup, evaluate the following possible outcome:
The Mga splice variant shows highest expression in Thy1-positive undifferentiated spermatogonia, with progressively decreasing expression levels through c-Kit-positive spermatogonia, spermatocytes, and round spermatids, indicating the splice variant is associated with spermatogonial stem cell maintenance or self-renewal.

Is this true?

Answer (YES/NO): NO